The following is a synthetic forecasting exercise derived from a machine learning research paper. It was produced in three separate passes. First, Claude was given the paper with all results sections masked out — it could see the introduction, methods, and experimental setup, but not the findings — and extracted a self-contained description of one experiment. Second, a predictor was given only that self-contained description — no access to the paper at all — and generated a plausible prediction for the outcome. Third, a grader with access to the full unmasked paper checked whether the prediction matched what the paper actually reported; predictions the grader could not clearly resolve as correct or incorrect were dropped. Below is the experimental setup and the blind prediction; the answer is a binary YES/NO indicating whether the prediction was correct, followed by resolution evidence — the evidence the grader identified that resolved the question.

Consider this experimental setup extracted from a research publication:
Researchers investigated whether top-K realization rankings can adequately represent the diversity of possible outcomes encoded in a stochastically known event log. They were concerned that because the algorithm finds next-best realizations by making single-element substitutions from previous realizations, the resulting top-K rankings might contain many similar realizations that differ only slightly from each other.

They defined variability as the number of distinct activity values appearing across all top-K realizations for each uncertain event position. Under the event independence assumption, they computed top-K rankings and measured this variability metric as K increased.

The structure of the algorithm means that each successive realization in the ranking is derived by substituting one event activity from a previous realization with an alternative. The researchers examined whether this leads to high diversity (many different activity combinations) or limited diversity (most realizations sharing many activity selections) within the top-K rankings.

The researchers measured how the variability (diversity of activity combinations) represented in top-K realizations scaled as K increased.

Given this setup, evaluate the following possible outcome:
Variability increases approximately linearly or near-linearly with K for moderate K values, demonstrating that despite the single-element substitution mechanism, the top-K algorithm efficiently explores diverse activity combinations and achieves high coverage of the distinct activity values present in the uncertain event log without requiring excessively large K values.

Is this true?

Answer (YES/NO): NO